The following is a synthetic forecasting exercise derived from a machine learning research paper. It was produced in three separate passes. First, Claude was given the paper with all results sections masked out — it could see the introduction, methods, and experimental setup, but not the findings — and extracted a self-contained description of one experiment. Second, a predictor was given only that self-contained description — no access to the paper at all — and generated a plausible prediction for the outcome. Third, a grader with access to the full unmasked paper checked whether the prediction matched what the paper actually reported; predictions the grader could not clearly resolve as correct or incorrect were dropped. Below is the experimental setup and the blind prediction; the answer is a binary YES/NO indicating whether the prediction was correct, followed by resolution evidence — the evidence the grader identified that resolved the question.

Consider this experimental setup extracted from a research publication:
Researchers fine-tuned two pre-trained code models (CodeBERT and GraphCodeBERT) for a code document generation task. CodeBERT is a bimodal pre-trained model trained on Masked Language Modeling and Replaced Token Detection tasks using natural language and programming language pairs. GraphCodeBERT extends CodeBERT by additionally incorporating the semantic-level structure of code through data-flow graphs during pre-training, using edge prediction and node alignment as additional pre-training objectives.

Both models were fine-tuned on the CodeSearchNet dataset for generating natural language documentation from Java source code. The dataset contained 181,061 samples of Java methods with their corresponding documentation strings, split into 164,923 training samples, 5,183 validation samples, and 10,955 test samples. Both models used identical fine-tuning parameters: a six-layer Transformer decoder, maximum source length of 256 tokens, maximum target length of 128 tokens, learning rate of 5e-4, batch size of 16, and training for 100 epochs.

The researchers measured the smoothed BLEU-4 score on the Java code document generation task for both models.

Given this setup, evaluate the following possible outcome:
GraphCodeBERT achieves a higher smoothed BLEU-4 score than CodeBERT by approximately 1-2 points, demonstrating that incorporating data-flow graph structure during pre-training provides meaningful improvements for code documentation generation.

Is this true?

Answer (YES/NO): NO